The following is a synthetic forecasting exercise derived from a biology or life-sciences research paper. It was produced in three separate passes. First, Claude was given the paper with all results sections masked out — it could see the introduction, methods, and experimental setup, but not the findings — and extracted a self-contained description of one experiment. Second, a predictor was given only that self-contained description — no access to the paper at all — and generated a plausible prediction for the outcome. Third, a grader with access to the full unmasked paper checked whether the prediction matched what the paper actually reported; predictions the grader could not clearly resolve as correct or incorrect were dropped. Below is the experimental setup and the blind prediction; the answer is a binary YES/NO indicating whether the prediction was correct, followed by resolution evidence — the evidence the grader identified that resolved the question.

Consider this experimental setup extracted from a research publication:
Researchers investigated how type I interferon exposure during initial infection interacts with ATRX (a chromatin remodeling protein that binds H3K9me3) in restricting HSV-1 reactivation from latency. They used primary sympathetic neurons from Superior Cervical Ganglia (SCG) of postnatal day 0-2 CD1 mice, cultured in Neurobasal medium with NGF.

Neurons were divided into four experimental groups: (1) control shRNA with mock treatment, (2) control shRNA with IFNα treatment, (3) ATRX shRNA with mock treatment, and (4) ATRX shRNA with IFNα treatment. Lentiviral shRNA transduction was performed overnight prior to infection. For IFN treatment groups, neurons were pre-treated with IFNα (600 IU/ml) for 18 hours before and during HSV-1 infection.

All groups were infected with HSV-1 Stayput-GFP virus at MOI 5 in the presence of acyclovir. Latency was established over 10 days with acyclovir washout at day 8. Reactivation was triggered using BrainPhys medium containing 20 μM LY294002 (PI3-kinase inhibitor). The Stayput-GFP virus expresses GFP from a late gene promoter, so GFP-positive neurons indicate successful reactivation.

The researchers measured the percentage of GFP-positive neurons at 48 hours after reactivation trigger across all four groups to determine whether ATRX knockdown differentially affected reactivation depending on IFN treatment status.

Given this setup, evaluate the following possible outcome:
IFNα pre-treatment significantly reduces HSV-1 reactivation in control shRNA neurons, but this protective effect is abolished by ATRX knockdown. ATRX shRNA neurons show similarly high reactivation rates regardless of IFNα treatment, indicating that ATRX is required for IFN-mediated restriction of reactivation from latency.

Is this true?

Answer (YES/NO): YES